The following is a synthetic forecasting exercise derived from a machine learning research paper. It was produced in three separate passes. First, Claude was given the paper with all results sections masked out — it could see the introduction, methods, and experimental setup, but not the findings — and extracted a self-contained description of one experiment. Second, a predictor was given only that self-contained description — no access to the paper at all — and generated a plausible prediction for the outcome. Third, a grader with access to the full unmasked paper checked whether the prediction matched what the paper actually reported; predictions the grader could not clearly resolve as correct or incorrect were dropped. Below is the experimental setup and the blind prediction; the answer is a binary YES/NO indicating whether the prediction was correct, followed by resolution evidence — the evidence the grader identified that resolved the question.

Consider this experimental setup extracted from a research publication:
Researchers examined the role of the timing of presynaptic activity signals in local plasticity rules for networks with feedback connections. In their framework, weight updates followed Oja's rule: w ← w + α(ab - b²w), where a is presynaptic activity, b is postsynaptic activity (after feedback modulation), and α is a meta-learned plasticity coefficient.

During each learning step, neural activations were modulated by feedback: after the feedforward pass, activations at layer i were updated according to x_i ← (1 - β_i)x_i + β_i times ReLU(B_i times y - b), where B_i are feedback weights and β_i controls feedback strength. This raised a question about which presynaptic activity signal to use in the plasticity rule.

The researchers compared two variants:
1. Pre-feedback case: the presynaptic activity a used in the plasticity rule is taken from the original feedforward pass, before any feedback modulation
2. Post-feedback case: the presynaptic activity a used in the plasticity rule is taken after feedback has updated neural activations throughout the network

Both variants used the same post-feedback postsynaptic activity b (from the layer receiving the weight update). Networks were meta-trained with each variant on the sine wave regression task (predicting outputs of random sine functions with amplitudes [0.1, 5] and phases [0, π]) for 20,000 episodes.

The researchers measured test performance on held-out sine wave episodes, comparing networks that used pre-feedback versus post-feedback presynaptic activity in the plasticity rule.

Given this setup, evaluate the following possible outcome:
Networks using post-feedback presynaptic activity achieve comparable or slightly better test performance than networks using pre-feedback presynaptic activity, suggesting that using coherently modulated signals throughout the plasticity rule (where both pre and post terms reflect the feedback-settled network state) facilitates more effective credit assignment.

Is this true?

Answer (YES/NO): YES